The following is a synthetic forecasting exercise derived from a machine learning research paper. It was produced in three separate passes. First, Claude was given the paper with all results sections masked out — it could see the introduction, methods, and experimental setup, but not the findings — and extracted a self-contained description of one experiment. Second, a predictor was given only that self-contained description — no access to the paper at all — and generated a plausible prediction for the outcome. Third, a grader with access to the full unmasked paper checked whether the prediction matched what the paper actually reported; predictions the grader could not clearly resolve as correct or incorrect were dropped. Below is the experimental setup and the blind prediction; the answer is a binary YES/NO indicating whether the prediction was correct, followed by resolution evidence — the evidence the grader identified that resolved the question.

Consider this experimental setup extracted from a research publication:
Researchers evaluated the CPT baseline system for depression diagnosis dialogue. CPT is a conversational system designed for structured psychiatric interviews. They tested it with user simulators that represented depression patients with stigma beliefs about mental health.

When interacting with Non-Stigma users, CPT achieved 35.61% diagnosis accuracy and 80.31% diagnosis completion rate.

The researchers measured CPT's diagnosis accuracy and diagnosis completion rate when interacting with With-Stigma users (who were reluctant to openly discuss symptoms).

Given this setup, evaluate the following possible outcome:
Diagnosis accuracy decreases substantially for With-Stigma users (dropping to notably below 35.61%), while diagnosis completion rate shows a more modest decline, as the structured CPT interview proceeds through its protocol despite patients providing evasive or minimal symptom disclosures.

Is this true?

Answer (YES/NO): NO